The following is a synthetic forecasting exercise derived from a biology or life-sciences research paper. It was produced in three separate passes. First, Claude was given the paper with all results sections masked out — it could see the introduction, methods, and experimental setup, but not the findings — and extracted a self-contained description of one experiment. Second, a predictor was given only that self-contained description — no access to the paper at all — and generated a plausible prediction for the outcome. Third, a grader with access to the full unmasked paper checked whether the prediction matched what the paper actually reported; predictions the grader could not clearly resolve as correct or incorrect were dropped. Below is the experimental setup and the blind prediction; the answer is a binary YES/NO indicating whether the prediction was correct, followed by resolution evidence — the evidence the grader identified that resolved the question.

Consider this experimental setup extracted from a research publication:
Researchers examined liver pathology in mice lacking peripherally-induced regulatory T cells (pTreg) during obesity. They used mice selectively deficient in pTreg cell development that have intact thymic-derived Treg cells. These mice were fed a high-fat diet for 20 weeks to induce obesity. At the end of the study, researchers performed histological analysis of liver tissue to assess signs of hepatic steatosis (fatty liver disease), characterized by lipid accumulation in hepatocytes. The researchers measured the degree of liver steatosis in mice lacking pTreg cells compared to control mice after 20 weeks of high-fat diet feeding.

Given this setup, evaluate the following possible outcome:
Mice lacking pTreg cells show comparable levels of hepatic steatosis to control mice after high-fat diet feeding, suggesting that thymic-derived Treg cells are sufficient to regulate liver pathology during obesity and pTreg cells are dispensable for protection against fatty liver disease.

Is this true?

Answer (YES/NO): NO